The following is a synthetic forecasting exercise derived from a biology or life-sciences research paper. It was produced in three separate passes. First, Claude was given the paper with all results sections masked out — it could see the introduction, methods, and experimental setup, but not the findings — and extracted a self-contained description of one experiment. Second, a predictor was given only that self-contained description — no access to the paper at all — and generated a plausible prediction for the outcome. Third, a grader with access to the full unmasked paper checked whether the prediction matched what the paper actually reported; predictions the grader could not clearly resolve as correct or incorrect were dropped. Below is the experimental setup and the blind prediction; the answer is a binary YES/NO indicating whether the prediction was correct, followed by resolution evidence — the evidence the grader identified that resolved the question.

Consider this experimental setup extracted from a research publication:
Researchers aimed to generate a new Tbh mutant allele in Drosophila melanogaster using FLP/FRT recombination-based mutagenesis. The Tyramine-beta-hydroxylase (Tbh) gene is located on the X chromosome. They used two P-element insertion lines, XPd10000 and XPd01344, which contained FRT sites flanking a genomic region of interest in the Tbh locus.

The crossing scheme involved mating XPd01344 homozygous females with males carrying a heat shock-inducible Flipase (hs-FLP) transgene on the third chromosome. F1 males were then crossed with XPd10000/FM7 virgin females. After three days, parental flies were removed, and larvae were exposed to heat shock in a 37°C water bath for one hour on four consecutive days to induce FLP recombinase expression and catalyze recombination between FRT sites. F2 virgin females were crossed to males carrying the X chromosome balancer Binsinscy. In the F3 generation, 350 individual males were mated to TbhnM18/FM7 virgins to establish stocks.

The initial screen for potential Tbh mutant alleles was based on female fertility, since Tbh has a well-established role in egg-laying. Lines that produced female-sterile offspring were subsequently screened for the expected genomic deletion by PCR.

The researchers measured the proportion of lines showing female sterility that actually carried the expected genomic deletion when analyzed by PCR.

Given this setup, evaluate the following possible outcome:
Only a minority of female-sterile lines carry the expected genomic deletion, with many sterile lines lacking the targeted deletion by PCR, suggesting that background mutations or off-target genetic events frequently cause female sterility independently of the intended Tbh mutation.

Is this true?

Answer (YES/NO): YES